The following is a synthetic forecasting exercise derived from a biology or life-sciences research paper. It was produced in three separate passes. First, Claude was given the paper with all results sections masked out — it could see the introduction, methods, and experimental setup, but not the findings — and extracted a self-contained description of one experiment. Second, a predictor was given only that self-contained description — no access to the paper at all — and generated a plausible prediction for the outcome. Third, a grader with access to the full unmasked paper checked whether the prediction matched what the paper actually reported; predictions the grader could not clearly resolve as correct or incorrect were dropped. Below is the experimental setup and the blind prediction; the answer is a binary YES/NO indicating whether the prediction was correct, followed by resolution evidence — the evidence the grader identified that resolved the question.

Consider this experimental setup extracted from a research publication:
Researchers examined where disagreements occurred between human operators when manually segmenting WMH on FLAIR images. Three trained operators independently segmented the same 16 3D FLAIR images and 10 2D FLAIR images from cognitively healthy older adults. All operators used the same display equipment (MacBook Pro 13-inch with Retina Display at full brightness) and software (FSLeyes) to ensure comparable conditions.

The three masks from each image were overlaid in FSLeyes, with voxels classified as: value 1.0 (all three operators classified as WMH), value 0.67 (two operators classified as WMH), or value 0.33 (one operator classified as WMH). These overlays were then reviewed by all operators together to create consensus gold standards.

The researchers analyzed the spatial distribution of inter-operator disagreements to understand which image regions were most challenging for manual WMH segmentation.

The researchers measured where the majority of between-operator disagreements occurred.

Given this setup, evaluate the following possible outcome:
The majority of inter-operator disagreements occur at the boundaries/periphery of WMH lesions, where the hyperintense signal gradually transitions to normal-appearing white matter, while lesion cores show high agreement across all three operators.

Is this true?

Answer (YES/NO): YES